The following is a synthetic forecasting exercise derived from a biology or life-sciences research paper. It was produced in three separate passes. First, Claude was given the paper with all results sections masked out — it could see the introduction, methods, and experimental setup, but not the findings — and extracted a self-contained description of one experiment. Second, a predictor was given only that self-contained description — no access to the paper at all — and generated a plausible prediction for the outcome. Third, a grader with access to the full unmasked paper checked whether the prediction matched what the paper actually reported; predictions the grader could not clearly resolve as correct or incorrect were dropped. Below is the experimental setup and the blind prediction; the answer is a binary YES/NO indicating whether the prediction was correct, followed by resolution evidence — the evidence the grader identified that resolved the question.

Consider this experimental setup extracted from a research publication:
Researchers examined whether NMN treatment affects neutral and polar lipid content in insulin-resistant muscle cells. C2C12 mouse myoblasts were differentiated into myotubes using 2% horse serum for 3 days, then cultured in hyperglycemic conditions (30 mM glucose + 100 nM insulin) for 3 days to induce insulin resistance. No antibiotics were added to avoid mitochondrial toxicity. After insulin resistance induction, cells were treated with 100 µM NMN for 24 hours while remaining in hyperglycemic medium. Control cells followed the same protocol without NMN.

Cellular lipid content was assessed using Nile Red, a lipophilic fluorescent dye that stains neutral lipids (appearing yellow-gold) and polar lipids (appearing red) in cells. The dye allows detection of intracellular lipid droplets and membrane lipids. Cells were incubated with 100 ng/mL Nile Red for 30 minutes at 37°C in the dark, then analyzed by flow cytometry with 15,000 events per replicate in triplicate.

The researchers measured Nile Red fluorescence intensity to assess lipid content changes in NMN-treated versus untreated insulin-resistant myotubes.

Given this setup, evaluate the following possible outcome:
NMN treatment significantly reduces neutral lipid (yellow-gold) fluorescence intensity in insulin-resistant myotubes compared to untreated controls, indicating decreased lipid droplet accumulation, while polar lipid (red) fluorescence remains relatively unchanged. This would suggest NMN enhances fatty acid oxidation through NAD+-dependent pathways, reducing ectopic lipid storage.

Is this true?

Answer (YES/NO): NO